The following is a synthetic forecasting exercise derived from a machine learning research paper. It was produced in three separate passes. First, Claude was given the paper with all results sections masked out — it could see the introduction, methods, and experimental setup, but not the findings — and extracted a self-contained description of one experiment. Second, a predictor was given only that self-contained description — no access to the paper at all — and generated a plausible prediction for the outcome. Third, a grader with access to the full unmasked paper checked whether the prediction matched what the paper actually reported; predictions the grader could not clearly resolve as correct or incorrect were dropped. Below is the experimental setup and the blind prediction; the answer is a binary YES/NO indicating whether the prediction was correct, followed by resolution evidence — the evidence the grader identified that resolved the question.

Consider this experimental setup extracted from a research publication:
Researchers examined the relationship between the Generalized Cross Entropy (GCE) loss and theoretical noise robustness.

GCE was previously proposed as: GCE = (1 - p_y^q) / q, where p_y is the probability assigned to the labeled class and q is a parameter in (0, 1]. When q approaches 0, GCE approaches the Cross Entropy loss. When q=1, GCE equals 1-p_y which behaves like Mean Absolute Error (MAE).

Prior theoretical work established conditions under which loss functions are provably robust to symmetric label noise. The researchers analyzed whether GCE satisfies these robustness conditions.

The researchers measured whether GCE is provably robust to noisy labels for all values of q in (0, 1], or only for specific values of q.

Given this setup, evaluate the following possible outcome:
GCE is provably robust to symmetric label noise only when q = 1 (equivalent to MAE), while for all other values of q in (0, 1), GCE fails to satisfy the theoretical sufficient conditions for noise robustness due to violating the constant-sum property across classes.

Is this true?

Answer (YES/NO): YES